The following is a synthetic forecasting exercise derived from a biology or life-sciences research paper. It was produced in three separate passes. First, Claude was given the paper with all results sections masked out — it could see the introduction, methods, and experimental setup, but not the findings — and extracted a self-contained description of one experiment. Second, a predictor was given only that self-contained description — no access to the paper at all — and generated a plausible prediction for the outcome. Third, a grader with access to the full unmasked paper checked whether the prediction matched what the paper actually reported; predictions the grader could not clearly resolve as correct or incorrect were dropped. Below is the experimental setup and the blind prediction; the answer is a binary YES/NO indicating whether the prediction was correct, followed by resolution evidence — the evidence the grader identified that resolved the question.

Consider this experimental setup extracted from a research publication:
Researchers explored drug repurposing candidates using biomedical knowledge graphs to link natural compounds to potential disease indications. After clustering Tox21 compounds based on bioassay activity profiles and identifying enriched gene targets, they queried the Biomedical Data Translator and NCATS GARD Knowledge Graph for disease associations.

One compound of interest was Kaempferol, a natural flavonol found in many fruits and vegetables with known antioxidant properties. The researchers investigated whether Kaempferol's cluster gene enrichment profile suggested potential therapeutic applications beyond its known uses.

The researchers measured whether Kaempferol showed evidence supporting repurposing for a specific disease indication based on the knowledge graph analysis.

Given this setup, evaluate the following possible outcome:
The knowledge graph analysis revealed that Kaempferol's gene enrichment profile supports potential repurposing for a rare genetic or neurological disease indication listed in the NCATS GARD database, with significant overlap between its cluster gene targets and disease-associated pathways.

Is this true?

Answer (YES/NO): NO